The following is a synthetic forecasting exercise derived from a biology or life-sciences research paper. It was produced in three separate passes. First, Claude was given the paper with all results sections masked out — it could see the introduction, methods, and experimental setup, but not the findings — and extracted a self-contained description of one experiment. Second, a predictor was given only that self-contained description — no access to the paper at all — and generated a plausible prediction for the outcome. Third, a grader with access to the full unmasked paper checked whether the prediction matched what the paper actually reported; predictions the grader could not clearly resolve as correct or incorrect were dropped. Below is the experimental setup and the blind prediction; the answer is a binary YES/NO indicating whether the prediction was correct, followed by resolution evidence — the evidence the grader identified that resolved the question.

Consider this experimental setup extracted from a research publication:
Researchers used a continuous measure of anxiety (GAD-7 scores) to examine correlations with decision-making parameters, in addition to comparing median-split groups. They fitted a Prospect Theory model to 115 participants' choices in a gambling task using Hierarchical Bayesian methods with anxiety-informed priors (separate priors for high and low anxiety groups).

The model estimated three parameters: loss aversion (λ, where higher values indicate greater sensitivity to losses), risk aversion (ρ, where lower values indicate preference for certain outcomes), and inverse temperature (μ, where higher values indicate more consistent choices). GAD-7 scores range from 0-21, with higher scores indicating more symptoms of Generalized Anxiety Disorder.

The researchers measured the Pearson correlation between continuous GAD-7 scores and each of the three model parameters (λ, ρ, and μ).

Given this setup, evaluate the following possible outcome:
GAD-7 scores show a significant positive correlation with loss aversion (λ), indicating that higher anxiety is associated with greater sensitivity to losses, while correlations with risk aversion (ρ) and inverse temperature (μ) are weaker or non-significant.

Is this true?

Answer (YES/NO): NO